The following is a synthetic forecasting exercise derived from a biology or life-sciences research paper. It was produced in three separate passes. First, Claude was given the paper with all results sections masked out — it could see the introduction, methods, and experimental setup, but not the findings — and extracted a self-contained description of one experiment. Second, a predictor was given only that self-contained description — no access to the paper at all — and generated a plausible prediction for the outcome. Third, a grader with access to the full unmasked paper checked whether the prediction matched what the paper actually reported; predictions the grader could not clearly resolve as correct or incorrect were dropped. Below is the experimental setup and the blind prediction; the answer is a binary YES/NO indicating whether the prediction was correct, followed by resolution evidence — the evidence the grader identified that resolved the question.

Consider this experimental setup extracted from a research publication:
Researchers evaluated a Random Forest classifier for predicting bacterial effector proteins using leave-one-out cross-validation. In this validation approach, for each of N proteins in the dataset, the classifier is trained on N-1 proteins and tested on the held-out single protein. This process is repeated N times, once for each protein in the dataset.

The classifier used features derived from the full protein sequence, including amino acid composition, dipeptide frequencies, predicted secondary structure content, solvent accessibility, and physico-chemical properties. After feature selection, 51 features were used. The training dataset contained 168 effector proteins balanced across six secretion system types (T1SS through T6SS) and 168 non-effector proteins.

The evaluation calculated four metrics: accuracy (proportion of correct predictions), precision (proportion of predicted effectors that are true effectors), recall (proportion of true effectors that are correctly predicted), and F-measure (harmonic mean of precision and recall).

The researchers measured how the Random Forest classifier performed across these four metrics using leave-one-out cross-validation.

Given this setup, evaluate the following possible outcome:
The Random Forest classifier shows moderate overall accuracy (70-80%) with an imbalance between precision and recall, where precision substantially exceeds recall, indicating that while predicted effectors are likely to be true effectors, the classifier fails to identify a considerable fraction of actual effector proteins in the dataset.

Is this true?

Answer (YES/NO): NO